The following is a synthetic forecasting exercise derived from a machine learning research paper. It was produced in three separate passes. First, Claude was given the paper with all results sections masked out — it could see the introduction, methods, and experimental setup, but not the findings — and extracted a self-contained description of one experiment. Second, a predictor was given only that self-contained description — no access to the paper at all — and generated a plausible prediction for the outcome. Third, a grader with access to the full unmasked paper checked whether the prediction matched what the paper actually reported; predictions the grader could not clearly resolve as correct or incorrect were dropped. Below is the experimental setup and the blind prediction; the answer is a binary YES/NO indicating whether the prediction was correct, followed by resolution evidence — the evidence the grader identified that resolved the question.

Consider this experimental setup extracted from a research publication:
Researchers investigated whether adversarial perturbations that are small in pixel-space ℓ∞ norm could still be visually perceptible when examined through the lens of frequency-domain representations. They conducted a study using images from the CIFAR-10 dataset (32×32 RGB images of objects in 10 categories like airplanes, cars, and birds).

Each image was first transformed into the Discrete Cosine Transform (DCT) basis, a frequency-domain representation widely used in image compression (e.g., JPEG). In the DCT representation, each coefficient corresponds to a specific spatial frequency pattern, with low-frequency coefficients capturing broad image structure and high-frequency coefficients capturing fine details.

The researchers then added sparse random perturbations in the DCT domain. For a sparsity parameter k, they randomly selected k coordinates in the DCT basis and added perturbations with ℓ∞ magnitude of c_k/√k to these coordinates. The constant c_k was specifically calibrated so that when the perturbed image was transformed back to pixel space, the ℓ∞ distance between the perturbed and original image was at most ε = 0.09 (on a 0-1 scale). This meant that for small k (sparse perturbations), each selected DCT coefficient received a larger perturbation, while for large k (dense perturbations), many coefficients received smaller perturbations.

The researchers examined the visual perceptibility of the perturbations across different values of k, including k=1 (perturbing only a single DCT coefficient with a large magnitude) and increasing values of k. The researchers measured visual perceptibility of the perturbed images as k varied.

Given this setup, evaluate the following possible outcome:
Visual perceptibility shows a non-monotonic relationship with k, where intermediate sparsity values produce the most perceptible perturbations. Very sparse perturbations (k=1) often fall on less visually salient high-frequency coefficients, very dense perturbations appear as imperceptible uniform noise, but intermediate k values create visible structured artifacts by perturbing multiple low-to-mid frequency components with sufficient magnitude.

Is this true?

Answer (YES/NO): NO